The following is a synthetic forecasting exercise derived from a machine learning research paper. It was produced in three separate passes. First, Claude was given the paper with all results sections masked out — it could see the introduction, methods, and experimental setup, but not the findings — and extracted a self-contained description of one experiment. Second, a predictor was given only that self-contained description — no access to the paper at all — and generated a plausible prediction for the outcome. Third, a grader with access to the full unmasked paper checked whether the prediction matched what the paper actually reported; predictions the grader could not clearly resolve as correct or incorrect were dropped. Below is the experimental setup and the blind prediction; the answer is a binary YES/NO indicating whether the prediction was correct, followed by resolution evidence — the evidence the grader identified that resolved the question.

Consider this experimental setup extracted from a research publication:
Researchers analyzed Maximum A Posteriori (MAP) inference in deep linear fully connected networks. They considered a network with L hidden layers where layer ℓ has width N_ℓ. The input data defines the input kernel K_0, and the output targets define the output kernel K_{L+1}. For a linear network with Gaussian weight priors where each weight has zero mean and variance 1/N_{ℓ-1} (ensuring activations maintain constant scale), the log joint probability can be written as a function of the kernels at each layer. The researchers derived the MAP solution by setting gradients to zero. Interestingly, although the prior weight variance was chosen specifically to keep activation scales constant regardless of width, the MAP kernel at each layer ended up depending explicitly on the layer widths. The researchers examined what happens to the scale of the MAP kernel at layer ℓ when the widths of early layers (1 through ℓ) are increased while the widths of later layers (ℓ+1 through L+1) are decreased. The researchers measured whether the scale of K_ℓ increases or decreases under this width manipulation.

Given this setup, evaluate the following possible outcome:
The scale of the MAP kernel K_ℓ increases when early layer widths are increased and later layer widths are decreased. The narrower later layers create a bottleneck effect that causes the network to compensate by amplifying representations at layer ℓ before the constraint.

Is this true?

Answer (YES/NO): YES